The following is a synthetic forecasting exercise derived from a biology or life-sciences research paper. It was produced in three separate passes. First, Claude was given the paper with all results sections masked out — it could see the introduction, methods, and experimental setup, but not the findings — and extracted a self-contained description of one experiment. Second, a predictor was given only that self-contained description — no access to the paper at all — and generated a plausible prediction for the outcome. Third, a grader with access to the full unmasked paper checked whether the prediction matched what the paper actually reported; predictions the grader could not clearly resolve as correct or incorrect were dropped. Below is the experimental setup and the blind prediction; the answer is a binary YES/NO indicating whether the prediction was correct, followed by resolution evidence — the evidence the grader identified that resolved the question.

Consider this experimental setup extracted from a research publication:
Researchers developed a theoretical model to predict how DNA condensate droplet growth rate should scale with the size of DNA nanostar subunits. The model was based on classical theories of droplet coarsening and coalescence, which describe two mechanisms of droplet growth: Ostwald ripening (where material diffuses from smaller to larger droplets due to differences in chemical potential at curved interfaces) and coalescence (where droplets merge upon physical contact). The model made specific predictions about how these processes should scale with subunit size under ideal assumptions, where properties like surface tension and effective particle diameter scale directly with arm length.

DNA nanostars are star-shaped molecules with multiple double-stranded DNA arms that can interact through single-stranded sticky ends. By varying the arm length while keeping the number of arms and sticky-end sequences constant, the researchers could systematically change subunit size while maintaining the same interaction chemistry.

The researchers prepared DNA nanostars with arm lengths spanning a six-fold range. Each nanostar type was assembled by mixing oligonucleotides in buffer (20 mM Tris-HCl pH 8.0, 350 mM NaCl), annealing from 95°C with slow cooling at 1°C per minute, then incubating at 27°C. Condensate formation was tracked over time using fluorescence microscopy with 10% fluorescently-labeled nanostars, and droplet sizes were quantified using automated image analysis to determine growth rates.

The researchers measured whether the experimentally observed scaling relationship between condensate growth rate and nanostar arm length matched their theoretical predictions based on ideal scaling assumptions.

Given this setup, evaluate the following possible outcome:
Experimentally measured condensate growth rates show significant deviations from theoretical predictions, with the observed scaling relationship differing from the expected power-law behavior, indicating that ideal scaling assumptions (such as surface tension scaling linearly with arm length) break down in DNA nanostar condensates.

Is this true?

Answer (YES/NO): YES